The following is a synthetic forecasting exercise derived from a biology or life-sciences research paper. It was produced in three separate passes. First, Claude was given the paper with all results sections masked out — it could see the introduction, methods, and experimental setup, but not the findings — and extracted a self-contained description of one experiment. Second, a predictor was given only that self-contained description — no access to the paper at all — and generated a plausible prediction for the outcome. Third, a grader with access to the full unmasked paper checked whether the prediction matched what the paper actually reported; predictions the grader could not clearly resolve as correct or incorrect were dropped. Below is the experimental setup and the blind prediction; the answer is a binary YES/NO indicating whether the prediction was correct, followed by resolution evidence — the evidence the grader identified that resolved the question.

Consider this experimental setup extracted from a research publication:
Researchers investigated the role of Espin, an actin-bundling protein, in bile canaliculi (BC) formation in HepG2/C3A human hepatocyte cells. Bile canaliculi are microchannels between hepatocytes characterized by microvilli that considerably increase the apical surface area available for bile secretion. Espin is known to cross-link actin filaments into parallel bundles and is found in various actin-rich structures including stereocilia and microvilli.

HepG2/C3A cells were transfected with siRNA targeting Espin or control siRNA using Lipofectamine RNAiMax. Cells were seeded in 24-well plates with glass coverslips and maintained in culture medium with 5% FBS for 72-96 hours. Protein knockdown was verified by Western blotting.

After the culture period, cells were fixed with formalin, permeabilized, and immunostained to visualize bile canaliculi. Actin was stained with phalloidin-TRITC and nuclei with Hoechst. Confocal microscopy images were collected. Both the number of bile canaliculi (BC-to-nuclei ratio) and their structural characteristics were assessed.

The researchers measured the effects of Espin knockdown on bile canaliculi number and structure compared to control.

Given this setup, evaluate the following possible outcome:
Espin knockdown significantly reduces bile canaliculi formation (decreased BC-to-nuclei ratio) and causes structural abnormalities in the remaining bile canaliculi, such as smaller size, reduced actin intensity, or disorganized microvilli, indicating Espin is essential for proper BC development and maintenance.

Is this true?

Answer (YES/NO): NO